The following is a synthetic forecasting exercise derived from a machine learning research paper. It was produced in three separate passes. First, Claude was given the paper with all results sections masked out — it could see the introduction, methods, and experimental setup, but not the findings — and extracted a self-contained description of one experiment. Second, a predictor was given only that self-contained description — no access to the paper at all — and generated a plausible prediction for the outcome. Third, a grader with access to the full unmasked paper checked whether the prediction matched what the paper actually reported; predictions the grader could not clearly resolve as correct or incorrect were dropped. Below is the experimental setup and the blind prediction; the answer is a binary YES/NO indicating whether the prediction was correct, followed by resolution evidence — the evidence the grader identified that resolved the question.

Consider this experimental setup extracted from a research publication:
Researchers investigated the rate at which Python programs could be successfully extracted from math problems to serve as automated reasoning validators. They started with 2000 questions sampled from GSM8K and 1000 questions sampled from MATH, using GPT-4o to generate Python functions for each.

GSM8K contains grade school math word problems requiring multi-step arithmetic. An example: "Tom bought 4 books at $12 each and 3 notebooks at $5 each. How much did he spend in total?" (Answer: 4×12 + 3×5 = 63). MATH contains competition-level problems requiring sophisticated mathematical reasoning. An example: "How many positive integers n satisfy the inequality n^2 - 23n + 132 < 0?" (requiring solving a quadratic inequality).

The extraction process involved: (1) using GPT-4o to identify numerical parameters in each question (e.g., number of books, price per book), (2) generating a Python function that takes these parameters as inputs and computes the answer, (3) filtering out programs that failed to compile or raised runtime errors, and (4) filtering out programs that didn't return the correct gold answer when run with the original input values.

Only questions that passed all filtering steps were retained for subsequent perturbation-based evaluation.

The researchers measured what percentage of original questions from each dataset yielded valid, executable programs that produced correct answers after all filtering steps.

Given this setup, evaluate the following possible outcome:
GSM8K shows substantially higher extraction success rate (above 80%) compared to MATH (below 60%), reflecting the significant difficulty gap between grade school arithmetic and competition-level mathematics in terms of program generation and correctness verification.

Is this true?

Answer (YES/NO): NO